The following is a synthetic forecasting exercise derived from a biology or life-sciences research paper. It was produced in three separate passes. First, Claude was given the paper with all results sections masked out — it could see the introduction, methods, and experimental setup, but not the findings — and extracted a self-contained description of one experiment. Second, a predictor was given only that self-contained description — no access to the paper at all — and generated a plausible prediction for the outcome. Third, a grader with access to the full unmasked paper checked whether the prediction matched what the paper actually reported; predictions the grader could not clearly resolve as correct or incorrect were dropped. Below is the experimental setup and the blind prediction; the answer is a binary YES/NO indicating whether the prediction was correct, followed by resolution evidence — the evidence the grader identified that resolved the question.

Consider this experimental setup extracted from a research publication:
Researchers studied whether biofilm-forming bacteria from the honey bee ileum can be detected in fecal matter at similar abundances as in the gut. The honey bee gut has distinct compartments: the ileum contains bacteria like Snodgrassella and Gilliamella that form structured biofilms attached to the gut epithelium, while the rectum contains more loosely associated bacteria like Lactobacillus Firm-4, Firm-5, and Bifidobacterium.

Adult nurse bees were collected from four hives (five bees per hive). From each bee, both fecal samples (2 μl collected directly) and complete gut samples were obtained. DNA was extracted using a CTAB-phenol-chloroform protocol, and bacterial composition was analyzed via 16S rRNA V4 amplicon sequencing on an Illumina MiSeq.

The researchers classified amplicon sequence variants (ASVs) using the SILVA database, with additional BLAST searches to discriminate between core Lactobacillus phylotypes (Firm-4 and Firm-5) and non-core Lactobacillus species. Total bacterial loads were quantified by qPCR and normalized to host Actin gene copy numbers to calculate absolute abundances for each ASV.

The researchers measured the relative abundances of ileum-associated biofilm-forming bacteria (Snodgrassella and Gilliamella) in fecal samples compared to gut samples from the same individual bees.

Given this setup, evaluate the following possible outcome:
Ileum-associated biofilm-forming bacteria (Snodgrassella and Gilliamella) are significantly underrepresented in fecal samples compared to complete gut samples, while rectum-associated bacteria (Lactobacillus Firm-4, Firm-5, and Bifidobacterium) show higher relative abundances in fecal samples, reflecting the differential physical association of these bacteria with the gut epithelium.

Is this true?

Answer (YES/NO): NO